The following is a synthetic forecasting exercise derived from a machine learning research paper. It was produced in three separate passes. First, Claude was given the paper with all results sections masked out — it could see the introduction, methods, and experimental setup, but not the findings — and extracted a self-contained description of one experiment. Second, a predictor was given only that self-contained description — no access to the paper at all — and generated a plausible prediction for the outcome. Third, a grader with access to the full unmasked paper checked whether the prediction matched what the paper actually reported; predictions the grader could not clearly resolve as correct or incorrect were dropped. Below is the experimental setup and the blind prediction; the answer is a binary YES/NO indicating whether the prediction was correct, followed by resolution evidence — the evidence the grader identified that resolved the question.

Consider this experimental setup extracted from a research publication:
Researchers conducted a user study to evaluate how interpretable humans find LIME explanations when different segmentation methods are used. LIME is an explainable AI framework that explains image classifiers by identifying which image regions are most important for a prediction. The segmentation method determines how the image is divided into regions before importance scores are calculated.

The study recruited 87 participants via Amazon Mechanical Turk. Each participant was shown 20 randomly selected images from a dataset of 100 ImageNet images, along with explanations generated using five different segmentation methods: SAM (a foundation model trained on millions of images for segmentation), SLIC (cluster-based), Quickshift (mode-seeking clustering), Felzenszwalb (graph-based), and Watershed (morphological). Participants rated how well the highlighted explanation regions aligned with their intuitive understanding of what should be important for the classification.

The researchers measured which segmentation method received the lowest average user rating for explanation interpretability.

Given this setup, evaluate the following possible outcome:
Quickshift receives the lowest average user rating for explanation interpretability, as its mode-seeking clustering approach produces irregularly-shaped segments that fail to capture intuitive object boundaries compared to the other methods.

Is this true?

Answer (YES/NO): YES